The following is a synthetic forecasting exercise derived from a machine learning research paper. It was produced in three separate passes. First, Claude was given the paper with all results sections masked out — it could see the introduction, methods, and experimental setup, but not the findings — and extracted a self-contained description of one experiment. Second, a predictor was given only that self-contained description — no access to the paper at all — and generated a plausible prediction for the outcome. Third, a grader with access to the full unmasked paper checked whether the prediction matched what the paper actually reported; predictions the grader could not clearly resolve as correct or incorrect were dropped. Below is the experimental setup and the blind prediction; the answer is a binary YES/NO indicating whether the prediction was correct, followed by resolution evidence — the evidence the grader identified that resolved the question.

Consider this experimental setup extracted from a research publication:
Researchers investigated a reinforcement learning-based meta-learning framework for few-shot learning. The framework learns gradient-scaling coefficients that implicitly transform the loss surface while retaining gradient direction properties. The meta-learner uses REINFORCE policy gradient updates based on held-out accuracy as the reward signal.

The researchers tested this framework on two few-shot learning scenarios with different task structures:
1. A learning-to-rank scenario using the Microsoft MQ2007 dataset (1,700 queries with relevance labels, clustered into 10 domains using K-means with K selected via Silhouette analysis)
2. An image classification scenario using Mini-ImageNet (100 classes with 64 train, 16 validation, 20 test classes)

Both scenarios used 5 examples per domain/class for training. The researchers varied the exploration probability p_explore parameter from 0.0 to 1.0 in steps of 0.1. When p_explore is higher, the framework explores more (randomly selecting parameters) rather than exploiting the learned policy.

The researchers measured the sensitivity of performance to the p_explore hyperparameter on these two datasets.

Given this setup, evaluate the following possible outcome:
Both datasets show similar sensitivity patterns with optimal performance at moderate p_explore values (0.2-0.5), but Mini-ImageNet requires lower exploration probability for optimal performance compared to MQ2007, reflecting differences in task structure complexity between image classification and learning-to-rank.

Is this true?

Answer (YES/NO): NO